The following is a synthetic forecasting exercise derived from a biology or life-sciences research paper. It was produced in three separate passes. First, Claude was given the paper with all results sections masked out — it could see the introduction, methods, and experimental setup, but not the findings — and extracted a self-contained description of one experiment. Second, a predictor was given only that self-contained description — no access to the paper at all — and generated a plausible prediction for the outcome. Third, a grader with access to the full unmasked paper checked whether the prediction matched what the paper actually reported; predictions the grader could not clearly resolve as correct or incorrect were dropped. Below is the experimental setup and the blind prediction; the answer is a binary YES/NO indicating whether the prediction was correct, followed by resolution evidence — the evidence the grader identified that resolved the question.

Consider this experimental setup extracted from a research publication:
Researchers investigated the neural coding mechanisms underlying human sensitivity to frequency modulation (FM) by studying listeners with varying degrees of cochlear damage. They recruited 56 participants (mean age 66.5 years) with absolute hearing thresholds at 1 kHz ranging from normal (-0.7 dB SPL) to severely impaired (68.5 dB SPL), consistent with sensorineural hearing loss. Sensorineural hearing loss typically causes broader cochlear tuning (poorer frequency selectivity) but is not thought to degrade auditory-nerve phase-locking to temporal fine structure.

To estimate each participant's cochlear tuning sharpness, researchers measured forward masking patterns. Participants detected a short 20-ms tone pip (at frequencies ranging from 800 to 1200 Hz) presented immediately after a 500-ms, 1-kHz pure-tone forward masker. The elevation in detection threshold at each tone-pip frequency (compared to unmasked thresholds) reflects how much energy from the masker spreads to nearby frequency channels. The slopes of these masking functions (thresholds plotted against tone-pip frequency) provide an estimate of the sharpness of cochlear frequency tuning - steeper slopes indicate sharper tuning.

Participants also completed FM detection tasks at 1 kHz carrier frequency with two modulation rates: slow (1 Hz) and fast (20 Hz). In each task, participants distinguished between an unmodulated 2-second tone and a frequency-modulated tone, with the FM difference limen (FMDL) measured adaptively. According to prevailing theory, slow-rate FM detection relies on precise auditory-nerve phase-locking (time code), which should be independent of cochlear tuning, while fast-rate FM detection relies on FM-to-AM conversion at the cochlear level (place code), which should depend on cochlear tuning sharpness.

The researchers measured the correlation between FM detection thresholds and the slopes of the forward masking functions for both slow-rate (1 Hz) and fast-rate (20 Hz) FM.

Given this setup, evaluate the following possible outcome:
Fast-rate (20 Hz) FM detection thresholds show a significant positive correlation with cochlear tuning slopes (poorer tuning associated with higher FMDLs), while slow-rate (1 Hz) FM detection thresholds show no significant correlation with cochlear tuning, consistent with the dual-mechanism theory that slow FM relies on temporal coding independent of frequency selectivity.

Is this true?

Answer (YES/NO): NO